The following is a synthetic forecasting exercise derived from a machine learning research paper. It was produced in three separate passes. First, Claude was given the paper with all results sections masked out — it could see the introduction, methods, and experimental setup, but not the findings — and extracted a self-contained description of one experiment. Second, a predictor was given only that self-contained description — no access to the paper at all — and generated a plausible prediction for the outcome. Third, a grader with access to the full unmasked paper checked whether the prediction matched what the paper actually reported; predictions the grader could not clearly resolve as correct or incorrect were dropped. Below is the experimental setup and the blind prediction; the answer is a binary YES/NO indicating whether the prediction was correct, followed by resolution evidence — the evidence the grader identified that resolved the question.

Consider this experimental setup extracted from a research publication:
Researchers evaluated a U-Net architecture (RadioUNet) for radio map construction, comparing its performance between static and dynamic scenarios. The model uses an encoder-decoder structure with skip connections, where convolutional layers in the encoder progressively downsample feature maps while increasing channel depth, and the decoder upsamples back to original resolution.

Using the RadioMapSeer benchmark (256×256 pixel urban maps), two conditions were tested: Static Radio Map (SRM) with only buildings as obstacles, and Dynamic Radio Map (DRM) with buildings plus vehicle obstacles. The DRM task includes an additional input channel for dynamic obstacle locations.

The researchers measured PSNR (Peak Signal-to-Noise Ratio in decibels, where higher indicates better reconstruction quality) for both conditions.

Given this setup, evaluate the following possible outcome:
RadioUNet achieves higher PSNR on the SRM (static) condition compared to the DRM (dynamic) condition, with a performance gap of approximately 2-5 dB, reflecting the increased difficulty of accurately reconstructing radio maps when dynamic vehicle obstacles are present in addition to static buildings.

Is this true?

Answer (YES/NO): NO